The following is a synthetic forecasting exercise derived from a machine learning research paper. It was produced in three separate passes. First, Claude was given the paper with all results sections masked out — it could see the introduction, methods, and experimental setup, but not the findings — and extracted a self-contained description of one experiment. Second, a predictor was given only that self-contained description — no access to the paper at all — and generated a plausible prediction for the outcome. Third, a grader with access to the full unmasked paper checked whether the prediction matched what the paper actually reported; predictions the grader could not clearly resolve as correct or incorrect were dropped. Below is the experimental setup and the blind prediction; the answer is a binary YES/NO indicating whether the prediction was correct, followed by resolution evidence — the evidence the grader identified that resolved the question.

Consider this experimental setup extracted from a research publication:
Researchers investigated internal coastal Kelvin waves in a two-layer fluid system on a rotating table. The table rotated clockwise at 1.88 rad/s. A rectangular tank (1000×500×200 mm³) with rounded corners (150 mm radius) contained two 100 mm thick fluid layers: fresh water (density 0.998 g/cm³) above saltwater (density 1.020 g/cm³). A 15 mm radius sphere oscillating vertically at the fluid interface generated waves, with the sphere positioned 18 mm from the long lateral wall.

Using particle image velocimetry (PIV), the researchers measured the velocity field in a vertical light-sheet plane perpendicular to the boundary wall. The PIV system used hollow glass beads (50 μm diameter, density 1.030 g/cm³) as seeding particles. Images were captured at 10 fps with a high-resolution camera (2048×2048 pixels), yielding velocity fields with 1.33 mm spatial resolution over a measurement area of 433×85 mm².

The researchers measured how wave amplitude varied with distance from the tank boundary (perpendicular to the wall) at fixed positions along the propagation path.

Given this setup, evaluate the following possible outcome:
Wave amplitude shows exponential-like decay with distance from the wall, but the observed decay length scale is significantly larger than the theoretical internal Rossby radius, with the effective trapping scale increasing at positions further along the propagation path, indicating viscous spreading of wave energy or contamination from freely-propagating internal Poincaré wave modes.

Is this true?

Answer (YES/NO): NO